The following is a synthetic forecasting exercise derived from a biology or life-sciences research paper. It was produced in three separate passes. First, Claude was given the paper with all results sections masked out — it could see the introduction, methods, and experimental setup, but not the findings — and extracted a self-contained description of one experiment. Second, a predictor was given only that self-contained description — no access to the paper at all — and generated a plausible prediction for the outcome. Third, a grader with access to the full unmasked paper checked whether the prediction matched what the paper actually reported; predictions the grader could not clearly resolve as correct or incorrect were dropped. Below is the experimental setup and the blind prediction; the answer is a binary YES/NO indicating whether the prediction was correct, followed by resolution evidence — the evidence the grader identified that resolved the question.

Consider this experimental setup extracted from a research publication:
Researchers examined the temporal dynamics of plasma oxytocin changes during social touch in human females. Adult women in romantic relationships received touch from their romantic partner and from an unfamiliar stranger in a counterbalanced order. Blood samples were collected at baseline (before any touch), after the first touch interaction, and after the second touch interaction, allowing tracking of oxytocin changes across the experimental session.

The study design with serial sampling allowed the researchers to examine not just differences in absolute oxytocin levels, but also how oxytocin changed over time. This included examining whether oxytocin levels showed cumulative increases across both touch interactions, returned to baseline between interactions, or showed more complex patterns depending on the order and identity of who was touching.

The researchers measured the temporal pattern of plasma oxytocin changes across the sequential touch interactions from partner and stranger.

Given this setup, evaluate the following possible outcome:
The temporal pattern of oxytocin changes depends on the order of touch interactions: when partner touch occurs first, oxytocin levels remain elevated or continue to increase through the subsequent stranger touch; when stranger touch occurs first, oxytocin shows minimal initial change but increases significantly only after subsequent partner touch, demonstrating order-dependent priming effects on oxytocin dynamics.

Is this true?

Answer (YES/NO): NO